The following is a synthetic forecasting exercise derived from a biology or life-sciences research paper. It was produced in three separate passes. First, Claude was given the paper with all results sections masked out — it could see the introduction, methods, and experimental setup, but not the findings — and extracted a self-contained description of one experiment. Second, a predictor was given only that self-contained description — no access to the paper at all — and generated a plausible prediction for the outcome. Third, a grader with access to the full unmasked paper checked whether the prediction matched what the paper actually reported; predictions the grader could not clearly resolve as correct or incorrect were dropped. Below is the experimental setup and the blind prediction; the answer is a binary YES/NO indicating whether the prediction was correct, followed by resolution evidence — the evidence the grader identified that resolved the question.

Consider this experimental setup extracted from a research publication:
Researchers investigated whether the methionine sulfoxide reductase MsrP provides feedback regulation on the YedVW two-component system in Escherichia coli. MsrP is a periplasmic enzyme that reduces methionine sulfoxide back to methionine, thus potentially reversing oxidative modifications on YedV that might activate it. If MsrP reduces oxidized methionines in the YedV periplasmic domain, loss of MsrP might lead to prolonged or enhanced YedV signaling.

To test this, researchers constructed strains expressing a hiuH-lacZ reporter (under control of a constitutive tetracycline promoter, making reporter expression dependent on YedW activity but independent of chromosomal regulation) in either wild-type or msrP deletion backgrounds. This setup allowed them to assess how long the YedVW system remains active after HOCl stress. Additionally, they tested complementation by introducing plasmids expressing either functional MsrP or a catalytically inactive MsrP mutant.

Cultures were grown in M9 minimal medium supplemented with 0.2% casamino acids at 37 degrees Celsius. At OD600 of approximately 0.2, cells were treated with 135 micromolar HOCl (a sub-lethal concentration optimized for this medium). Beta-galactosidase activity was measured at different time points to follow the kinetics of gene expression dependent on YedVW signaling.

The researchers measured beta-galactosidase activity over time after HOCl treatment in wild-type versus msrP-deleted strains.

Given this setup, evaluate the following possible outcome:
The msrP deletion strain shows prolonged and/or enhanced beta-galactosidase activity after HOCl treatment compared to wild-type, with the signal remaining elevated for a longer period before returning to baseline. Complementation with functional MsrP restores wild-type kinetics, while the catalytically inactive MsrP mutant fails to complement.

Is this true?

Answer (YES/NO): NO